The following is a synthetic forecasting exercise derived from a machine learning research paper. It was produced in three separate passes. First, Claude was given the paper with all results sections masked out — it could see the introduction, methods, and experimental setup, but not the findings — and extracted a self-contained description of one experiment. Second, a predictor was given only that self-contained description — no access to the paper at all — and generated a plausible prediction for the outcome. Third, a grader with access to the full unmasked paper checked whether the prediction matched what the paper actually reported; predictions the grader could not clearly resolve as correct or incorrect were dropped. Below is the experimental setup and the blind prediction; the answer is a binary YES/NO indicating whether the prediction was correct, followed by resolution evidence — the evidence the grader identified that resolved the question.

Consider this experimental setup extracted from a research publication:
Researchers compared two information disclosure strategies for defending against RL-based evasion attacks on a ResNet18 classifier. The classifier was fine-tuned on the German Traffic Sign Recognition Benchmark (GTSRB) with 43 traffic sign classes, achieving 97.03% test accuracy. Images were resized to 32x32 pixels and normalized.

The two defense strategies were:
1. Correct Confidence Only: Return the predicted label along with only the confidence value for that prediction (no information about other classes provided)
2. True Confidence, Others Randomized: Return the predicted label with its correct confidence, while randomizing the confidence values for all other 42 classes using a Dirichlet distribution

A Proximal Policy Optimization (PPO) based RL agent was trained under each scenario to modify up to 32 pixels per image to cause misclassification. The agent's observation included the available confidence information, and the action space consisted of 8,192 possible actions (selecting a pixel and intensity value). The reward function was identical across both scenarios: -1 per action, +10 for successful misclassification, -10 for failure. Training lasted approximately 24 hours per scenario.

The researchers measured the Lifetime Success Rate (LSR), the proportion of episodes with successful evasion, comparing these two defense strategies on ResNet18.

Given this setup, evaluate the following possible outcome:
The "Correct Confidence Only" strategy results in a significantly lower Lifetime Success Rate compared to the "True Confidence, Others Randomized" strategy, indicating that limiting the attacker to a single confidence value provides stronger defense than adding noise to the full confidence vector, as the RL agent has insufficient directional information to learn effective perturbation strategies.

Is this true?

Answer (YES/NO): NO